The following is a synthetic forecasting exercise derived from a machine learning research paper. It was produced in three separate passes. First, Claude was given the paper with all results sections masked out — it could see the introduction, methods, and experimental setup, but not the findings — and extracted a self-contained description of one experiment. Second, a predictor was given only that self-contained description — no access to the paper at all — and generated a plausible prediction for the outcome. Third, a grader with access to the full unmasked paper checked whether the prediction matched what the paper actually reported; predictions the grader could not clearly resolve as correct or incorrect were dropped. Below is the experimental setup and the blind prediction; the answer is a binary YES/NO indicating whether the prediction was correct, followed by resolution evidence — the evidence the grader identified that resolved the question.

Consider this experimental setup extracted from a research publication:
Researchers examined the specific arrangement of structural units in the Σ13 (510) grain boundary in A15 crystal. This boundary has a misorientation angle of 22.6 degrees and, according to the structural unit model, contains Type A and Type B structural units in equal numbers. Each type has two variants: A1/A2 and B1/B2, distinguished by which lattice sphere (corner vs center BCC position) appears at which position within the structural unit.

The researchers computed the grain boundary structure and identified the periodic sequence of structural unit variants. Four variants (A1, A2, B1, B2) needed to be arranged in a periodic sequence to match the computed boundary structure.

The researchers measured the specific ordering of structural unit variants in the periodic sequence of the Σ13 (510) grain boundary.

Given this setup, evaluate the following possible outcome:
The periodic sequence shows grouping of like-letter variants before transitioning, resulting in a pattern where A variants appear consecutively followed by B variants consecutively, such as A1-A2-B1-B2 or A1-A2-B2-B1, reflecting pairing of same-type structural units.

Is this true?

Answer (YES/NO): NO